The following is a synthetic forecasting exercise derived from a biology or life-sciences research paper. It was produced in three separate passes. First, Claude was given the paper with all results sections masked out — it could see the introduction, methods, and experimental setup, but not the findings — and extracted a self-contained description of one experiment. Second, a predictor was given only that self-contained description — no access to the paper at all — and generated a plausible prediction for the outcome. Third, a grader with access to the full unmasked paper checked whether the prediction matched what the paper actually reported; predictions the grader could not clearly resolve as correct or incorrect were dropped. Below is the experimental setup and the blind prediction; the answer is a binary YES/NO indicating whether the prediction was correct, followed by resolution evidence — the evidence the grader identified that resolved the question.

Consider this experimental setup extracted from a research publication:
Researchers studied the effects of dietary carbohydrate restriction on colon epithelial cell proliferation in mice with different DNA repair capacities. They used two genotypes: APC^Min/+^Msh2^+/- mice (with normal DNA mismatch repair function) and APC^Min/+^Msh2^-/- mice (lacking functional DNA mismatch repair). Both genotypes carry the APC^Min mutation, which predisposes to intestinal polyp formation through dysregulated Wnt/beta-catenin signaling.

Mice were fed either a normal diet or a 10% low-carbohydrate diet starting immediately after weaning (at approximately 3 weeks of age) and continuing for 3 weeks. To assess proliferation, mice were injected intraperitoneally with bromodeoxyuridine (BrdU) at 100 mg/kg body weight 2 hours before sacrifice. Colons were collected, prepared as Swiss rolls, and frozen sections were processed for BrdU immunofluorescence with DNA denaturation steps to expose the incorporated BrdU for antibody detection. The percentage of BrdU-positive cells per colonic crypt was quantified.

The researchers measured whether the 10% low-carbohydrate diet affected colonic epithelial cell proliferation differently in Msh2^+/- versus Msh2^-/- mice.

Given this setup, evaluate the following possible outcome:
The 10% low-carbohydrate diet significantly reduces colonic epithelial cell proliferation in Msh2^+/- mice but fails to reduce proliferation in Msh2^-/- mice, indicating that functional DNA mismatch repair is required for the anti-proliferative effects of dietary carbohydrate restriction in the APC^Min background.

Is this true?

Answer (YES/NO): NO